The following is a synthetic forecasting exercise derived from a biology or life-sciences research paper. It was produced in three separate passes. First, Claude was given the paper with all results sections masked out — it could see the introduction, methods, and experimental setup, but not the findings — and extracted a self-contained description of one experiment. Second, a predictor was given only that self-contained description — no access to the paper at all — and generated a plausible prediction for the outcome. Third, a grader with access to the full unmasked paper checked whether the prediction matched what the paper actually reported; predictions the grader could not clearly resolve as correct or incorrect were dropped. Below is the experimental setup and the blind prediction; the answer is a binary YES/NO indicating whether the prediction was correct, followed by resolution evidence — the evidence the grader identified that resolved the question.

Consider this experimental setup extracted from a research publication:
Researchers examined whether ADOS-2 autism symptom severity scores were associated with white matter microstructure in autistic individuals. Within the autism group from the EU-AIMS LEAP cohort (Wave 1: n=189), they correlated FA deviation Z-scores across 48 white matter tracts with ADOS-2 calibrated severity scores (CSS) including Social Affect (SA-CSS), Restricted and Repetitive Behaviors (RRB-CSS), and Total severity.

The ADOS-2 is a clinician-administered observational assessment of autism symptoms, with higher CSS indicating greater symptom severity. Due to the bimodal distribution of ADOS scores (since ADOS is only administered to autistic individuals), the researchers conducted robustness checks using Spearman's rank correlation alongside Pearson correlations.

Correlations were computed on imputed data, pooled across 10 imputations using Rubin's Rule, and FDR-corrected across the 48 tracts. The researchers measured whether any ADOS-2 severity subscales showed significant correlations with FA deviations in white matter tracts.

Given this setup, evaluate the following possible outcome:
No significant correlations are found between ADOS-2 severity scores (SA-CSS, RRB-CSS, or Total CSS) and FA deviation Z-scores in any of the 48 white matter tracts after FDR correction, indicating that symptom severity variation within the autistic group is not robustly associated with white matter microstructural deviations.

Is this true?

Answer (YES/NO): NO